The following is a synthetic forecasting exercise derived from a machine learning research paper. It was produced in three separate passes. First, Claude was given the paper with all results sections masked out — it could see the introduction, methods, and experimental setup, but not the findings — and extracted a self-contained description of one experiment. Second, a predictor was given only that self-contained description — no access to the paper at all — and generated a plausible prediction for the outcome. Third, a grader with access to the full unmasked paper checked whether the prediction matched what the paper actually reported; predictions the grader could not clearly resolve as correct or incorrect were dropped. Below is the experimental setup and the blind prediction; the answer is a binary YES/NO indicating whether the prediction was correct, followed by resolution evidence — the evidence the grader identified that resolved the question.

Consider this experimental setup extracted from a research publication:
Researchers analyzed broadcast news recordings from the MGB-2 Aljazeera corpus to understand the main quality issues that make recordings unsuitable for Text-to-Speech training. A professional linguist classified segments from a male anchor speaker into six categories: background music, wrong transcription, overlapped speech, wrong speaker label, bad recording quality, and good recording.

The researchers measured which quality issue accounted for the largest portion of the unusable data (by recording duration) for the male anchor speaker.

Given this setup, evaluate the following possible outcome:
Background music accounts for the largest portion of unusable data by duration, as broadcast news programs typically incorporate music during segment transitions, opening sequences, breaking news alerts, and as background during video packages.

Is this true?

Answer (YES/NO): NO